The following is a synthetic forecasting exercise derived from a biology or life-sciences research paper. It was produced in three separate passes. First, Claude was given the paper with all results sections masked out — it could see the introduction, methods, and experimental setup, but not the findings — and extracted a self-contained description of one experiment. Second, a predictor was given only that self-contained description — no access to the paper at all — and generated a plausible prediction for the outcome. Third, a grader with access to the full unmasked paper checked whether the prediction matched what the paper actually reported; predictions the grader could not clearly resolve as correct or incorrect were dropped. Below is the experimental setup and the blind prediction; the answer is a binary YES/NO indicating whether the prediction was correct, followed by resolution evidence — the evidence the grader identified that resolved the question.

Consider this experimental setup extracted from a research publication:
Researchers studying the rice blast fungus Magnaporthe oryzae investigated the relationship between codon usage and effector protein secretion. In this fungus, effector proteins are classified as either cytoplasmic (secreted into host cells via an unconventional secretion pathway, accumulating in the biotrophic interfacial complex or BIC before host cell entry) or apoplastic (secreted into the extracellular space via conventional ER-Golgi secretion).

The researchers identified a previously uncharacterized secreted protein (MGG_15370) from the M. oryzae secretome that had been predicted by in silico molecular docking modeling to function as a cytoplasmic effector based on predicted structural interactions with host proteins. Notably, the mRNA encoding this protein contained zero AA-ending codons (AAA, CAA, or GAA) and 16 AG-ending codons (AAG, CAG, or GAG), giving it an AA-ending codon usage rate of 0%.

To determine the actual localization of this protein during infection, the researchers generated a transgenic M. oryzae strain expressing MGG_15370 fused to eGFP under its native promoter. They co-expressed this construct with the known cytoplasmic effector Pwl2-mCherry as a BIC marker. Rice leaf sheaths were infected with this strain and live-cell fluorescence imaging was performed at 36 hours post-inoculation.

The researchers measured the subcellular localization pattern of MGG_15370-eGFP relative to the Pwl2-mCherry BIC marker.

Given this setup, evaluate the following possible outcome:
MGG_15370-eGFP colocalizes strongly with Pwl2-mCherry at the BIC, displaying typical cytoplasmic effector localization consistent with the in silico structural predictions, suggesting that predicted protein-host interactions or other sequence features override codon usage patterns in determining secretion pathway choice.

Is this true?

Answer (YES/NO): NO